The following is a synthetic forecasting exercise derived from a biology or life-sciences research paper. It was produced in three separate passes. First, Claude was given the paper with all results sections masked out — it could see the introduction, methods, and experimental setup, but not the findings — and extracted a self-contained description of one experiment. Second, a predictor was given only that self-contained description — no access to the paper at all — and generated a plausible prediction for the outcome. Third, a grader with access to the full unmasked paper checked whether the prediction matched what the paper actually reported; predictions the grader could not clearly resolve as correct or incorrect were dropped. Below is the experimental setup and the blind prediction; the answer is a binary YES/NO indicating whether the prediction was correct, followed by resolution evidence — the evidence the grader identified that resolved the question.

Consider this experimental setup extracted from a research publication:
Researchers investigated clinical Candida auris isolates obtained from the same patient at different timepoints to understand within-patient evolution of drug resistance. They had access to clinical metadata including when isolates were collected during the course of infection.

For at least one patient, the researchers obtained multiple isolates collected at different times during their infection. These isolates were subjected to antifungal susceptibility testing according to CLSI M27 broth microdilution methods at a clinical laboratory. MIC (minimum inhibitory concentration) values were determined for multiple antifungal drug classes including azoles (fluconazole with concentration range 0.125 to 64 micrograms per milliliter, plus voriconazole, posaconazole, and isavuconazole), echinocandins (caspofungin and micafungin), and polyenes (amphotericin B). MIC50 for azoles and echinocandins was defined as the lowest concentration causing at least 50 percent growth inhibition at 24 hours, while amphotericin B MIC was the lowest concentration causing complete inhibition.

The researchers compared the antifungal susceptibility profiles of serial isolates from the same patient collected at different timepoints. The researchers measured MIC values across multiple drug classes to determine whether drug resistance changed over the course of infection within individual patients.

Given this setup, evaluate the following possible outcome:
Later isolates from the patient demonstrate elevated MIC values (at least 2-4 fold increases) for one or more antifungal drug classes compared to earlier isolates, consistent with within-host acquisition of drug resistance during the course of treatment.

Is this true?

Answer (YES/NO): YES